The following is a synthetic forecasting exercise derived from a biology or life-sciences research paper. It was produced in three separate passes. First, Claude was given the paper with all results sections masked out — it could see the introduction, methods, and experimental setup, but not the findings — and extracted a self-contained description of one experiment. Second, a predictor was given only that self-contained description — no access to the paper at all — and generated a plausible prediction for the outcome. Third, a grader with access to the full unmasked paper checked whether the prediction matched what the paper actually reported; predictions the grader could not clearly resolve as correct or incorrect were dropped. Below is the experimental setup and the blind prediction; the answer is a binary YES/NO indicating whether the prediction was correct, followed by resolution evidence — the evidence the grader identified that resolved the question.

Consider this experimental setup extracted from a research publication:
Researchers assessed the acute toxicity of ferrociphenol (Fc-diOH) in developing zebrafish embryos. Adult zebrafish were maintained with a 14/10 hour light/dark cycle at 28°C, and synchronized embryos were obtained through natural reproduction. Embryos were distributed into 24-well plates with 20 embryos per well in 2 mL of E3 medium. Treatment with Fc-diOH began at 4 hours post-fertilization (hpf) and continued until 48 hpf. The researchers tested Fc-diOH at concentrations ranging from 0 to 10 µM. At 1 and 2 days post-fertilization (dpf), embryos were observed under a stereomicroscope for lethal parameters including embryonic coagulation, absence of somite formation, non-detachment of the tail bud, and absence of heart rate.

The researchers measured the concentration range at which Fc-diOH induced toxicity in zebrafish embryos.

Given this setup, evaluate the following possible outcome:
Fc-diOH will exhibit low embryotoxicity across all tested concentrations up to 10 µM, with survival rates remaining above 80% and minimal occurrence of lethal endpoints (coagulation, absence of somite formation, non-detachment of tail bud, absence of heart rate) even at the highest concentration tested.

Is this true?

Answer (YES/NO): NO